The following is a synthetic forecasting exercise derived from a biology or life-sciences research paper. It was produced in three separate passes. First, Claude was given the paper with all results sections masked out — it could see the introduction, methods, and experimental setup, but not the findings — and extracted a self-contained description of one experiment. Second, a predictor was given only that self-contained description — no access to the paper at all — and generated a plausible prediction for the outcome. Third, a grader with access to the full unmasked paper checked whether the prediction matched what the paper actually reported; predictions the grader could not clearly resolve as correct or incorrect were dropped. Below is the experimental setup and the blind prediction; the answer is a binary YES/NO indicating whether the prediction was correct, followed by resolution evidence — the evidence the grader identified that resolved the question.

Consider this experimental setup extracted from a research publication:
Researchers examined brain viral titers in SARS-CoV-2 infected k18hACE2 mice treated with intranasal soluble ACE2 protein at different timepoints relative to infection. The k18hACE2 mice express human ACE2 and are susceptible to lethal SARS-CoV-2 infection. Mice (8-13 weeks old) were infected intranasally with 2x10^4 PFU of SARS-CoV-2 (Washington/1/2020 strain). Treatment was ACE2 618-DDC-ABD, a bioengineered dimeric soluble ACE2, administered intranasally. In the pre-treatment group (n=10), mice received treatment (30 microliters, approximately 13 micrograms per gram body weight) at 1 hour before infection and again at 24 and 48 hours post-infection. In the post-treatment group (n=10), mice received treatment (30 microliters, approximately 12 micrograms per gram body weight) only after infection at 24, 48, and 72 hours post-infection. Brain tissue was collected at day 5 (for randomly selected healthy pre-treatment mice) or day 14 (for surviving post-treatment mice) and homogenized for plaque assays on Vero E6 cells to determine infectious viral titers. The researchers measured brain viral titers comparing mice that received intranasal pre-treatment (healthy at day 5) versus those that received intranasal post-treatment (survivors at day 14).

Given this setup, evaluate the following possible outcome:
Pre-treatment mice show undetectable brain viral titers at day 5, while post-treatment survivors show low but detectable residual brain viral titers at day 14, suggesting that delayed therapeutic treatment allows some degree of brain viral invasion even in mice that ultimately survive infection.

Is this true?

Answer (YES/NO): NO